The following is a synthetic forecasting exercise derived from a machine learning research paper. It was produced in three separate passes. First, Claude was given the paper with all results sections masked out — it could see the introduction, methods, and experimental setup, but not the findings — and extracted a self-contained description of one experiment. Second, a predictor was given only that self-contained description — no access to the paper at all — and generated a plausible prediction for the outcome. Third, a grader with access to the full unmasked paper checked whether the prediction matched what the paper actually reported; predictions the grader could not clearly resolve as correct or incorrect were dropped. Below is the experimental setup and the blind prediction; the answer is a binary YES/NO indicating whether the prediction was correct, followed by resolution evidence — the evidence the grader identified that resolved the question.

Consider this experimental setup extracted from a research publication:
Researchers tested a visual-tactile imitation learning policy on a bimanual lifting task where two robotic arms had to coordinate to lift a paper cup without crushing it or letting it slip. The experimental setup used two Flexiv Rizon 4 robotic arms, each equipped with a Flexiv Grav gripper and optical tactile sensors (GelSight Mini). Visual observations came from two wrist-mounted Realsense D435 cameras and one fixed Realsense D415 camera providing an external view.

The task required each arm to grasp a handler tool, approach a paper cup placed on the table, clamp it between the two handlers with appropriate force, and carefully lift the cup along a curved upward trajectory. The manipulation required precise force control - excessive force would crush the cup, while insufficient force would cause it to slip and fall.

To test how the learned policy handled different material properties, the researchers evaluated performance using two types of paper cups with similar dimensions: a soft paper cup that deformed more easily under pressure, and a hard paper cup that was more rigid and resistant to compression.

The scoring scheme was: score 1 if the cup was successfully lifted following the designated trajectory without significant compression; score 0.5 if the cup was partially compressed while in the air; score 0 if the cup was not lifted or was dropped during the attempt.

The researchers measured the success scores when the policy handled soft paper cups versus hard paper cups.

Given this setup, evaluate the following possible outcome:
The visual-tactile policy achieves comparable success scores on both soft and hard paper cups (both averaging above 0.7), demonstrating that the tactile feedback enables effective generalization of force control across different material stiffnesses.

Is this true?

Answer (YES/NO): NO